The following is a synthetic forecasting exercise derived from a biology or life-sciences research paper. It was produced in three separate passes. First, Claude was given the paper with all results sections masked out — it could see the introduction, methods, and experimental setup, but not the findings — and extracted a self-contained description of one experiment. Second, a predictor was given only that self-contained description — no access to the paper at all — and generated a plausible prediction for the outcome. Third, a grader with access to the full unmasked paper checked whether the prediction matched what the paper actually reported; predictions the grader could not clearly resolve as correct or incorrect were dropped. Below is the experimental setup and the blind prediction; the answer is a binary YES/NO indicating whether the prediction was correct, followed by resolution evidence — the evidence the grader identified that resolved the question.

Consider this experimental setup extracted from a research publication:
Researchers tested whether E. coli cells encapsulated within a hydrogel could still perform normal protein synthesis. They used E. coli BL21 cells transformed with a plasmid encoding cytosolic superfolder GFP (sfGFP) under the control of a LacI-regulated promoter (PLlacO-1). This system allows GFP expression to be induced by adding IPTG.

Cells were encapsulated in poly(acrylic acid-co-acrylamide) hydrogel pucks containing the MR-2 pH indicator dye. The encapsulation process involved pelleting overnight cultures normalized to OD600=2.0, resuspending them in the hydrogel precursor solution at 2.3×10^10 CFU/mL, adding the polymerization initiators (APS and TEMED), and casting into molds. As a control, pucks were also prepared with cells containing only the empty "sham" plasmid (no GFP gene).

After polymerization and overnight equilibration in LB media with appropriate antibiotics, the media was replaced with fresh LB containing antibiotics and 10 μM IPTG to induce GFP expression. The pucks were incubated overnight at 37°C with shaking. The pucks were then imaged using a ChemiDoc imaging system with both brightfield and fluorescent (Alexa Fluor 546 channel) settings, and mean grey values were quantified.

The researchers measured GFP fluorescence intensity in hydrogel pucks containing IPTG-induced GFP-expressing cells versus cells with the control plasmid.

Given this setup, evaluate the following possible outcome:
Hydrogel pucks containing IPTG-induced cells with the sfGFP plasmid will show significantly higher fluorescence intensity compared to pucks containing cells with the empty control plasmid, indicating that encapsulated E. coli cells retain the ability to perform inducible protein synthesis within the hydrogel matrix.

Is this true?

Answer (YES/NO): YES